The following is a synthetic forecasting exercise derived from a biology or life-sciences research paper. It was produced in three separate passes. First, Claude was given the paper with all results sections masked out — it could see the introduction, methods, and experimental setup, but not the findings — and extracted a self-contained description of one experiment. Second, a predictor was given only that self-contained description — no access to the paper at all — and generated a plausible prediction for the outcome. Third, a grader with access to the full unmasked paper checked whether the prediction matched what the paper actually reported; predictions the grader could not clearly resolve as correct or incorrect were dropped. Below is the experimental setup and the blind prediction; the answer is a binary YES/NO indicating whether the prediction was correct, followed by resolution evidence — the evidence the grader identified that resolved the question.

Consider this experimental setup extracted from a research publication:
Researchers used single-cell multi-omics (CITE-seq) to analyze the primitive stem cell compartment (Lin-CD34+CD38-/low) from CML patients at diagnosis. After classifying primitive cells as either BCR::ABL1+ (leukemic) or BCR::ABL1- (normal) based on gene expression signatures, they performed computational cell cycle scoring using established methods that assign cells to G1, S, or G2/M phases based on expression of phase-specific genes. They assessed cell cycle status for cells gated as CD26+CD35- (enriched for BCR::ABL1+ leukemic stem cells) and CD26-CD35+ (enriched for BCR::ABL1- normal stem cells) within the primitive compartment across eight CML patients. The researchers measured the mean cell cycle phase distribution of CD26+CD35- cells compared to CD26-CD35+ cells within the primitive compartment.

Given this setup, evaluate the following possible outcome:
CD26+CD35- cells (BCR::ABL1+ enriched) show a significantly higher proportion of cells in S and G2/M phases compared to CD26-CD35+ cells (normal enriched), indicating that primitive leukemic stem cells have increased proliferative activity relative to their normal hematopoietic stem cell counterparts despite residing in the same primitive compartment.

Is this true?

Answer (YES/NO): NO